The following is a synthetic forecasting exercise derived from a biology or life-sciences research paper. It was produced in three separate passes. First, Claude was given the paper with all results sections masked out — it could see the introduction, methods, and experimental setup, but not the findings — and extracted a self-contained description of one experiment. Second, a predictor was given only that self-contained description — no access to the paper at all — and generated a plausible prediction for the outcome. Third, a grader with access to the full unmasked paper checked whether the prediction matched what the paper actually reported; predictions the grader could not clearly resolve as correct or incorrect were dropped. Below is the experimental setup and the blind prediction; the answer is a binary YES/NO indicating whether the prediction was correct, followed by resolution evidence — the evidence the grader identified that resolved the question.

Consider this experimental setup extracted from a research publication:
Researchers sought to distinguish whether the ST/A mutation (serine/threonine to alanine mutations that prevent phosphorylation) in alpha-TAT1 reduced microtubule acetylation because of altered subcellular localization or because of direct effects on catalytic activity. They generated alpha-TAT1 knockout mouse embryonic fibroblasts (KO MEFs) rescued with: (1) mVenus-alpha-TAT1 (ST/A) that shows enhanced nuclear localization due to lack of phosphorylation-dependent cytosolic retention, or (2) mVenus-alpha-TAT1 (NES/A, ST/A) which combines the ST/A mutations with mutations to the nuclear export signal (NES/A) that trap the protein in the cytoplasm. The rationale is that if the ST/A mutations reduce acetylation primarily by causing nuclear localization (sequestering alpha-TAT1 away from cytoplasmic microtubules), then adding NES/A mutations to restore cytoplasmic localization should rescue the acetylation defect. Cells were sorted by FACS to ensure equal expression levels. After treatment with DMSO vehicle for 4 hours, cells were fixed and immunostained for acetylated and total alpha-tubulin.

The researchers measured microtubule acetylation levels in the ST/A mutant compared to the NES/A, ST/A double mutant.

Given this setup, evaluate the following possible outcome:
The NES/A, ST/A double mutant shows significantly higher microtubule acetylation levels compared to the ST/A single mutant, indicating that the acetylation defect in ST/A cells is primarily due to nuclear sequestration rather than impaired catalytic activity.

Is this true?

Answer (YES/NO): NO